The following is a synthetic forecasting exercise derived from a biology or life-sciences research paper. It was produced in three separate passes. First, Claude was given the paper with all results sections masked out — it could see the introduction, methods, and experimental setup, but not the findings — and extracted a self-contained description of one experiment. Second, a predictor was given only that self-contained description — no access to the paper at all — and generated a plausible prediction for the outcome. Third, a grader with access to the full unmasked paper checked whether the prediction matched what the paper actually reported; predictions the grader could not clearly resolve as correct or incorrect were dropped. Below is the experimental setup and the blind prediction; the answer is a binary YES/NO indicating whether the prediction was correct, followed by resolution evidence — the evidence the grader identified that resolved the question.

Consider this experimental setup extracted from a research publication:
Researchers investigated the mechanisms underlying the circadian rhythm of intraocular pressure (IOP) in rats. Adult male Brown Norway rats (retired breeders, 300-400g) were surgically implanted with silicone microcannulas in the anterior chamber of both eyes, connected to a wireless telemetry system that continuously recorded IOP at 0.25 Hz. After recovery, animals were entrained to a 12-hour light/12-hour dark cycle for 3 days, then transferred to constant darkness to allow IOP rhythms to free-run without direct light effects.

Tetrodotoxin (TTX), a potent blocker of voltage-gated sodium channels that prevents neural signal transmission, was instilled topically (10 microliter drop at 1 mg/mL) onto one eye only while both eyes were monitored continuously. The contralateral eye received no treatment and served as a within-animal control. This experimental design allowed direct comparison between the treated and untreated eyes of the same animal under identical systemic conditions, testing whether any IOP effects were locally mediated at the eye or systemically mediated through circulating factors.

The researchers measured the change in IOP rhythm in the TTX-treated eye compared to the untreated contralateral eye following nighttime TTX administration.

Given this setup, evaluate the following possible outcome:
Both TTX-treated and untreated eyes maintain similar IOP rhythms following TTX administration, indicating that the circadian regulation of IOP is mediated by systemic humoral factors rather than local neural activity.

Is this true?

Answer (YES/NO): NO